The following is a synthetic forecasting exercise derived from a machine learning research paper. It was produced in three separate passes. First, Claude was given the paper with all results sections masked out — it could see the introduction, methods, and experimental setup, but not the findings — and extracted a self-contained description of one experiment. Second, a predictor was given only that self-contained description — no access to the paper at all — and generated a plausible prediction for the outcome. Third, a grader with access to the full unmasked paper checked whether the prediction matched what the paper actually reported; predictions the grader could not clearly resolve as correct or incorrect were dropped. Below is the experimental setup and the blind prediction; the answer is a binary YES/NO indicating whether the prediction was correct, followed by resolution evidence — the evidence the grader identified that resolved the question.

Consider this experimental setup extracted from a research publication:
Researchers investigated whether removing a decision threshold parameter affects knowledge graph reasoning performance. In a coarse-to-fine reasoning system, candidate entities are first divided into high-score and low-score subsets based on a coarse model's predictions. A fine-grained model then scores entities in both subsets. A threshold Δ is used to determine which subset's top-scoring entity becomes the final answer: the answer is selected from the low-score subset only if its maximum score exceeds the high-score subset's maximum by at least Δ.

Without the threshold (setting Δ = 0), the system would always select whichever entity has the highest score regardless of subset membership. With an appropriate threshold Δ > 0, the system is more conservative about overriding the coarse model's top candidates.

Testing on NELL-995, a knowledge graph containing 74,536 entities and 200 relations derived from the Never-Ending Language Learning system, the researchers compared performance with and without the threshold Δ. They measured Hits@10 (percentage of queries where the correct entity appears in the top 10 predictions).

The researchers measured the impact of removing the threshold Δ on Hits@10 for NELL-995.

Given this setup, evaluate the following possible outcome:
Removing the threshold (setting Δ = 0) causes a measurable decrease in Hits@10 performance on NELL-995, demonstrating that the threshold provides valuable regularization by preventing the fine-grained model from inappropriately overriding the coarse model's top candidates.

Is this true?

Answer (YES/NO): YES